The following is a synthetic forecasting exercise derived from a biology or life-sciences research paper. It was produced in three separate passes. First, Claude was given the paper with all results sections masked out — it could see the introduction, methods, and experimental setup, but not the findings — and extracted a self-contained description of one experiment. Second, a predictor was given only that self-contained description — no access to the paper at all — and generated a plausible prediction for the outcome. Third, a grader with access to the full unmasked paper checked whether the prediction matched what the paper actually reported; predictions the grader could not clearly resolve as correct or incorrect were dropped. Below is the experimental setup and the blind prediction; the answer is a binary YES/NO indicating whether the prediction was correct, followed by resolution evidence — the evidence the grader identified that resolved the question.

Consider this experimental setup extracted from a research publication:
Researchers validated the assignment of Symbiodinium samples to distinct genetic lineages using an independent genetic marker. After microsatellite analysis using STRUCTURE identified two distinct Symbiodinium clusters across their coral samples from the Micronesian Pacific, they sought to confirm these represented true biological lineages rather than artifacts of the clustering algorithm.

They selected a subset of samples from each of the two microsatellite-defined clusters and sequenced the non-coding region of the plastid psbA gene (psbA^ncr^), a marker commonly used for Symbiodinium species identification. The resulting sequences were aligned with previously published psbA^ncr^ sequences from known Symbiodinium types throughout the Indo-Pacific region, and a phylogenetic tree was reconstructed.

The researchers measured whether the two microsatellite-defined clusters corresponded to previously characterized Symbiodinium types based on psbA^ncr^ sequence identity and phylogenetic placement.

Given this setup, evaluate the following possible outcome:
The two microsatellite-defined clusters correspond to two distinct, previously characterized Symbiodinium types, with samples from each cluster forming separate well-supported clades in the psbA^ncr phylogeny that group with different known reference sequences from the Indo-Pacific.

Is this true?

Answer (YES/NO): YES